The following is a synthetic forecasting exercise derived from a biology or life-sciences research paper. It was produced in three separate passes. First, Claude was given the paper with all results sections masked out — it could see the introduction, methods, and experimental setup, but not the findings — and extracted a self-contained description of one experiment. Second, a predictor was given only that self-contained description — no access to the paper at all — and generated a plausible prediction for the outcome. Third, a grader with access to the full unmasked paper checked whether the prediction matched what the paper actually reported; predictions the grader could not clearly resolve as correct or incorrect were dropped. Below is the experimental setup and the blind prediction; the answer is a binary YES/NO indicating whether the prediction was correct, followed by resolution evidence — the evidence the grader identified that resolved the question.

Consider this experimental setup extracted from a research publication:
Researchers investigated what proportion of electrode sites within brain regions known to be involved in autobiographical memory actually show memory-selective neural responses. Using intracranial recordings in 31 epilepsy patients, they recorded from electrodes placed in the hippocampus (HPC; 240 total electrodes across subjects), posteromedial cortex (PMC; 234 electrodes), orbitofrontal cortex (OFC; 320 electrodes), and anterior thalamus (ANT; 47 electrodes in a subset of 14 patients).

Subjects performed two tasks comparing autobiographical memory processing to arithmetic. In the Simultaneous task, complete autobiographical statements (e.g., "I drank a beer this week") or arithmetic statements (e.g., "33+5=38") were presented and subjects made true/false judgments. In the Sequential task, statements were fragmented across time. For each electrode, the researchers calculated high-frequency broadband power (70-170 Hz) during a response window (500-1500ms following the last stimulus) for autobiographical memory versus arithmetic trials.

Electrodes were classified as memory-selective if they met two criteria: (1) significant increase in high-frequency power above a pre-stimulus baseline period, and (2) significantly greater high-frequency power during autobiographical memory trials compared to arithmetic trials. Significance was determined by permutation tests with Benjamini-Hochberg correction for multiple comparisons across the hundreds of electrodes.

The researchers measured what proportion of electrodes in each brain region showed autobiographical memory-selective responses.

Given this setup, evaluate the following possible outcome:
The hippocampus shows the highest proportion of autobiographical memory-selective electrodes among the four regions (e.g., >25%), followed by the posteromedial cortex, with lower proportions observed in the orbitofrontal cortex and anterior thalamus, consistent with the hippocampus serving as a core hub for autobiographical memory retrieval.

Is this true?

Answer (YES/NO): YES